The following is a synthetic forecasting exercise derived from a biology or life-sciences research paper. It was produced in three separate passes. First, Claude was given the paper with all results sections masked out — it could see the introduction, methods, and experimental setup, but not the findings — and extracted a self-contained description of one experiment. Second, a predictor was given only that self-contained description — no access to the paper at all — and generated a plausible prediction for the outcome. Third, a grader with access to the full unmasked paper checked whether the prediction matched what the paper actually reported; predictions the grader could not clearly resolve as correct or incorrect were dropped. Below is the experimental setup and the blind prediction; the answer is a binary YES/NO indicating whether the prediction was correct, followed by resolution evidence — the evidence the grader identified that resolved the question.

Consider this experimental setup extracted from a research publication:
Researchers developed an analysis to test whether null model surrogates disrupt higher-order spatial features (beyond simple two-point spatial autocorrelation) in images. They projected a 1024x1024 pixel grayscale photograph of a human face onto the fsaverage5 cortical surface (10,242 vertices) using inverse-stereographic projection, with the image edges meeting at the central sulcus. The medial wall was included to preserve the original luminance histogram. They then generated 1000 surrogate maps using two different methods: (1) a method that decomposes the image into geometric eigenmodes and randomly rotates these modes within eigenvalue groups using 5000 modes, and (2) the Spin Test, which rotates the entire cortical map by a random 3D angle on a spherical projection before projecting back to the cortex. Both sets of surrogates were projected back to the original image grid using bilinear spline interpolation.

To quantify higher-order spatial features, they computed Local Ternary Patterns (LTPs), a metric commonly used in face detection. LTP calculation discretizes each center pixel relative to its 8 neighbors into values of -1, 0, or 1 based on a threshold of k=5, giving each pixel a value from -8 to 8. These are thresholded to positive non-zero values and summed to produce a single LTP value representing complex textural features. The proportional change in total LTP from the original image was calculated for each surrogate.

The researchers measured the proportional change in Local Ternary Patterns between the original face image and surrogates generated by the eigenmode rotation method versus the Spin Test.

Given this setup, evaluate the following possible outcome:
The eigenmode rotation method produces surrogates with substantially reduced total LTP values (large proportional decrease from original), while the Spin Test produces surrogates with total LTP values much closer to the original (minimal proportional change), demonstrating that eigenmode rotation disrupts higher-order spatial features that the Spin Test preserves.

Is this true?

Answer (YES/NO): YES